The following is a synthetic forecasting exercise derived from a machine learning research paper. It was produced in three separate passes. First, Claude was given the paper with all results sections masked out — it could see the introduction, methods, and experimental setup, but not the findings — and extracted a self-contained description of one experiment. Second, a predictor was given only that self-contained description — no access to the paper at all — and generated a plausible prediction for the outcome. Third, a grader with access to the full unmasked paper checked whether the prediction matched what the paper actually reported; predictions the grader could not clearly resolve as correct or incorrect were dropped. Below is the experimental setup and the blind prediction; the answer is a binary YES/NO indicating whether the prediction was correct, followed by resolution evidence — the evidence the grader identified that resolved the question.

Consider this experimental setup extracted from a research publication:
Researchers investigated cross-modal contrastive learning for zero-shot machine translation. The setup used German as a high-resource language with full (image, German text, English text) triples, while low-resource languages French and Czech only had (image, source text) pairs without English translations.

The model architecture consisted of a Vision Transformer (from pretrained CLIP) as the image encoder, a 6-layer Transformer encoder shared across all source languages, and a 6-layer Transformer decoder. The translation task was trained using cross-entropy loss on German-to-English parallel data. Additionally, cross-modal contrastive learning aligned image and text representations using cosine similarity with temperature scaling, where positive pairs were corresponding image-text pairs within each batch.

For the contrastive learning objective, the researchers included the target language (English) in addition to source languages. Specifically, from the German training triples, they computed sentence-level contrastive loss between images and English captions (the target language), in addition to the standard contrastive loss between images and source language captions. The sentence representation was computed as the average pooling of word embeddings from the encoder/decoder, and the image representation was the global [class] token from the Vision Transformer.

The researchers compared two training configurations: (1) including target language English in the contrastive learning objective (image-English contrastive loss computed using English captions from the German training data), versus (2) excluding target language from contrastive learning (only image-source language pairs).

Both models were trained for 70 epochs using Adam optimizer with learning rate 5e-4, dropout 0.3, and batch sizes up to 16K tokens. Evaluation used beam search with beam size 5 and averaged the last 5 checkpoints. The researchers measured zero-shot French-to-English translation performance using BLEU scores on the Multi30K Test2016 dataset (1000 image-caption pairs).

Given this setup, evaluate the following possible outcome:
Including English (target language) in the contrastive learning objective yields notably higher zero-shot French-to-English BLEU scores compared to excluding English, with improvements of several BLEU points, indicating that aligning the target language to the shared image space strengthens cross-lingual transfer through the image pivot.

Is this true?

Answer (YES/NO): YES